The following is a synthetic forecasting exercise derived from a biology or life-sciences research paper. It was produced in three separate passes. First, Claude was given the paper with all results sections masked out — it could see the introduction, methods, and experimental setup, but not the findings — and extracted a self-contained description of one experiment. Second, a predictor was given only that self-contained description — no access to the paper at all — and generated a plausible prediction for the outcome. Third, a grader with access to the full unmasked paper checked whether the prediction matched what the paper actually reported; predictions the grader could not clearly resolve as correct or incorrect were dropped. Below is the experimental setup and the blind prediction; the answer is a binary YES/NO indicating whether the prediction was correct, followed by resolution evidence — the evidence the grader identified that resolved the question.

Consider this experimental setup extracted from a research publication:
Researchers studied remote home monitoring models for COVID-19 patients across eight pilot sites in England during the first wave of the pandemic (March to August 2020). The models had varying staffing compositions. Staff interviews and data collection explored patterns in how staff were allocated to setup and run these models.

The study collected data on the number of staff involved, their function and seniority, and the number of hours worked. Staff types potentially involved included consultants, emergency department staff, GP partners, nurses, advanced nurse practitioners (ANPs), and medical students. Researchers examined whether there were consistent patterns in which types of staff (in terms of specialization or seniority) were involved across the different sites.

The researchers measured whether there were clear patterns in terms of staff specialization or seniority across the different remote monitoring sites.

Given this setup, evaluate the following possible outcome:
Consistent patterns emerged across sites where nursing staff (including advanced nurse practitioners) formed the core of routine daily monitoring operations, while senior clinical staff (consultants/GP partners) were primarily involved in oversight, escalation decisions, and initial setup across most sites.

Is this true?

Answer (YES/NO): NO